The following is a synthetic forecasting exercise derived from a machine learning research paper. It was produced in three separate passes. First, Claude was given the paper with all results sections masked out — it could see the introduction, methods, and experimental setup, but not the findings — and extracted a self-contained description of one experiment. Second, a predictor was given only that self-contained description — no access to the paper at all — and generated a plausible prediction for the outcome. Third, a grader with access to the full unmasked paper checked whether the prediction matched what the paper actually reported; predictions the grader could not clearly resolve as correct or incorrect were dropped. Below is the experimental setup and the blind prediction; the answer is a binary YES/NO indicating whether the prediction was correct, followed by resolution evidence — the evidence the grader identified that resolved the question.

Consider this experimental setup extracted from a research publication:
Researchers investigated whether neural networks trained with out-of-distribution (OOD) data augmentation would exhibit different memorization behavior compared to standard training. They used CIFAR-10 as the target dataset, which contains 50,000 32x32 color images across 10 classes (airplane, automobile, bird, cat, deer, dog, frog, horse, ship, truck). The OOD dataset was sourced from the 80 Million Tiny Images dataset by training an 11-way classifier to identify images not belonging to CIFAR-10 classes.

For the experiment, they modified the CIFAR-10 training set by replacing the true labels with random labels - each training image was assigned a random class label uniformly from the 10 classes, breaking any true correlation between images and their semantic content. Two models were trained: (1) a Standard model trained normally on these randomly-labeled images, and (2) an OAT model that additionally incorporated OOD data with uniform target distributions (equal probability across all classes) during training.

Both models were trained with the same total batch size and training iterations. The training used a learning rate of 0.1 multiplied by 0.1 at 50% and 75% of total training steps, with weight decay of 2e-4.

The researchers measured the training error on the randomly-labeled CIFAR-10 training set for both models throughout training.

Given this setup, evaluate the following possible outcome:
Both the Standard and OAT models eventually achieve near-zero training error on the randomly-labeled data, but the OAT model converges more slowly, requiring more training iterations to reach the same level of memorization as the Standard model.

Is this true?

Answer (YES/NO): NO